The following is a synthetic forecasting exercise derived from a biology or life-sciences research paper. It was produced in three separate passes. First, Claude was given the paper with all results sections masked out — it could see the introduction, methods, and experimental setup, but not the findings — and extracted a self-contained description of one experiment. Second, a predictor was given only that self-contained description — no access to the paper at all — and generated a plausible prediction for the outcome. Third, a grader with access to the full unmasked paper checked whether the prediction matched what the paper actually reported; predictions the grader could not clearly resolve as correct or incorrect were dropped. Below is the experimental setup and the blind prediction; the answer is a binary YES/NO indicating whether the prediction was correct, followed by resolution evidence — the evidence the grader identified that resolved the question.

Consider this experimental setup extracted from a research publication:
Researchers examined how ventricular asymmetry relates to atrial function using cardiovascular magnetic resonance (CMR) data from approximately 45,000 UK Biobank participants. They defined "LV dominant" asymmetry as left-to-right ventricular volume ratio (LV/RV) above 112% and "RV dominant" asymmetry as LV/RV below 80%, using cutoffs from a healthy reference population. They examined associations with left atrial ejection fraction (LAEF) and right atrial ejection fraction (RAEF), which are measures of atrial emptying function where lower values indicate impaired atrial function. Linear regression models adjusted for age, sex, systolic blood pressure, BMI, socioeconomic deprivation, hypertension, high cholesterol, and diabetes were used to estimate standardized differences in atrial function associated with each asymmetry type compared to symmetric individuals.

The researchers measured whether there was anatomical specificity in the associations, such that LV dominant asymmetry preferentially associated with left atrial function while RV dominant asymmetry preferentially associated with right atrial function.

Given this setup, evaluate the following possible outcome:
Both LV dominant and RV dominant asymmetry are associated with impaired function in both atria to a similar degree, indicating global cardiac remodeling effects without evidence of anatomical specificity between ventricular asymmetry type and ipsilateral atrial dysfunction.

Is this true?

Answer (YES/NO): NO